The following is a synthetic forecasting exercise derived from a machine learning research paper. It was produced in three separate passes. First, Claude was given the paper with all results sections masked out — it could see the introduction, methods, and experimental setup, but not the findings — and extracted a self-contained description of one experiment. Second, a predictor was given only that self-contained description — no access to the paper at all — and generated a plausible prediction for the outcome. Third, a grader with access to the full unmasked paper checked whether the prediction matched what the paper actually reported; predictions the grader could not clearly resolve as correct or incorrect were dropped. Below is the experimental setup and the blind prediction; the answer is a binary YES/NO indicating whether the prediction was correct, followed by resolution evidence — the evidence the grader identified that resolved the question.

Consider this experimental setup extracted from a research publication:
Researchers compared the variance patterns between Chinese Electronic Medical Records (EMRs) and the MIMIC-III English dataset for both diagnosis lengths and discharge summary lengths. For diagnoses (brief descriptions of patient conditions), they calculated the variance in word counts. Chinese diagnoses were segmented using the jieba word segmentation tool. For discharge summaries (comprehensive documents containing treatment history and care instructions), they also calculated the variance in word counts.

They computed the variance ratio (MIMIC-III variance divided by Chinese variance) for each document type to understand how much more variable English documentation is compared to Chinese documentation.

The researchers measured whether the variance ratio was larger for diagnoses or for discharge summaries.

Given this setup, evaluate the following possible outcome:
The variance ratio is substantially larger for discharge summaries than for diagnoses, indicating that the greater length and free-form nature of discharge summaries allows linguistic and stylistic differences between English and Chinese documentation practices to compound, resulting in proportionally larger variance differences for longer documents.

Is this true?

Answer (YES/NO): NO